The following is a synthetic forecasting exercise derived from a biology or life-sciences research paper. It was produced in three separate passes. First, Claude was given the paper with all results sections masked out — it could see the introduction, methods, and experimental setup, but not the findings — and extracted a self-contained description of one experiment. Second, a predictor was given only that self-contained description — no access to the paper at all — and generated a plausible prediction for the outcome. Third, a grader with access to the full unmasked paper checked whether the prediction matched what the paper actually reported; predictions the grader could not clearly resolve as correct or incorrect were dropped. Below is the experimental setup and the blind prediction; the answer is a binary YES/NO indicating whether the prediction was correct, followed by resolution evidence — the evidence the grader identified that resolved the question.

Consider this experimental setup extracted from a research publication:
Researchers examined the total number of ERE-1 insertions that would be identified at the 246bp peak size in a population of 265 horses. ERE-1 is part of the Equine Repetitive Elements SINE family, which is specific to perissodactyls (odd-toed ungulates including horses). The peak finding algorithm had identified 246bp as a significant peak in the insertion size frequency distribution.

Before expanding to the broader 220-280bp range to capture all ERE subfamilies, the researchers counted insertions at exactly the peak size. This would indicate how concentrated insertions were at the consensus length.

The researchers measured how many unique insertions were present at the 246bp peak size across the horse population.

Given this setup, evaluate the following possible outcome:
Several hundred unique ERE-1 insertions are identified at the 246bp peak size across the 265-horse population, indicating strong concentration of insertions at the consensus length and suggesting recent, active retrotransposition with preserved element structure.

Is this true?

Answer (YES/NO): NO